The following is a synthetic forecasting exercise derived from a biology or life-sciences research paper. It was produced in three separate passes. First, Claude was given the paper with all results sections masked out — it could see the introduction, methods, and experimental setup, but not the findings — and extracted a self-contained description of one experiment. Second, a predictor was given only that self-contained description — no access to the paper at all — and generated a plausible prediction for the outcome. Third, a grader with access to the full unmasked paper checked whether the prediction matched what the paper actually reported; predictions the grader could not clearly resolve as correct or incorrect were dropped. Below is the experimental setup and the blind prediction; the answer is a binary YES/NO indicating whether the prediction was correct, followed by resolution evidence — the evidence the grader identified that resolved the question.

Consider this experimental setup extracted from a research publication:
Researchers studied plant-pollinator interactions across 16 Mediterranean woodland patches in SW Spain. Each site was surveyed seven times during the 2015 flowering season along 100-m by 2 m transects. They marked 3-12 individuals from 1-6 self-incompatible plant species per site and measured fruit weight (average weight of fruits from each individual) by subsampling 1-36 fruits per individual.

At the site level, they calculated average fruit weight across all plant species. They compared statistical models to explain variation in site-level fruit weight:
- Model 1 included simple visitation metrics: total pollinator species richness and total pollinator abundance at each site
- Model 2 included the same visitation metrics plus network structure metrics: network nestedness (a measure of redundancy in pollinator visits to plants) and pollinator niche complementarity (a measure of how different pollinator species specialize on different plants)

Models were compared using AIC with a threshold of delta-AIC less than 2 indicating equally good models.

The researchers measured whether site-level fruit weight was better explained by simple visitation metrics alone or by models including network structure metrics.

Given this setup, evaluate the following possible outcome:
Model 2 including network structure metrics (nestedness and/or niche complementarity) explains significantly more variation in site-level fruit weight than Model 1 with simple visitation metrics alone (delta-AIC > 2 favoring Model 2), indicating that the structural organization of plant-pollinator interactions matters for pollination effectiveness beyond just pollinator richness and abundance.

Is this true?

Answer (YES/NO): NO